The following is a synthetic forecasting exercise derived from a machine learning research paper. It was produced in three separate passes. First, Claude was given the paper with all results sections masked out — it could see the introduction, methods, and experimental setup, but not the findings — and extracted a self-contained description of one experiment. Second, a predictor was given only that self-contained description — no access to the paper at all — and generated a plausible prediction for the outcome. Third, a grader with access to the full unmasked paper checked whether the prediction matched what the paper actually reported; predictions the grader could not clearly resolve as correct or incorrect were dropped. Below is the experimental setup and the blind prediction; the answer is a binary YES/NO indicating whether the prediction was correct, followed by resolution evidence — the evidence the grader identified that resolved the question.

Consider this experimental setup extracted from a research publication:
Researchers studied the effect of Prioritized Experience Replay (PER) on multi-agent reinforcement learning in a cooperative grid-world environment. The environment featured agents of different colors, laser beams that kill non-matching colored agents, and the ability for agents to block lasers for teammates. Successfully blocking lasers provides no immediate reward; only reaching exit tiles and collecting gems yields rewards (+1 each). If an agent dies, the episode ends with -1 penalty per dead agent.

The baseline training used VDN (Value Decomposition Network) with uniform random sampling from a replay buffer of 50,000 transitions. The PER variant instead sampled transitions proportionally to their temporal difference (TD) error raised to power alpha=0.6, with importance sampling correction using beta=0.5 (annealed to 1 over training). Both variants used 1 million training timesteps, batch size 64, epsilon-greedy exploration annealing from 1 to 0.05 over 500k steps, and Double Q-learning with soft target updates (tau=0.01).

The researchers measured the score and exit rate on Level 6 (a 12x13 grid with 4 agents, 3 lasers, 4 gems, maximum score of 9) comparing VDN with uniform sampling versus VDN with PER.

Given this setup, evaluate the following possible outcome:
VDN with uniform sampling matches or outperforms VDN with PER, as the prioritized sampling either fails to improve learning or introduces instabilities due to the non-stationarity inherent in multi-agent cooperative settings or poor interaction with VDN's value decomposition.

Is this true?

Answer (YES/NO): NO